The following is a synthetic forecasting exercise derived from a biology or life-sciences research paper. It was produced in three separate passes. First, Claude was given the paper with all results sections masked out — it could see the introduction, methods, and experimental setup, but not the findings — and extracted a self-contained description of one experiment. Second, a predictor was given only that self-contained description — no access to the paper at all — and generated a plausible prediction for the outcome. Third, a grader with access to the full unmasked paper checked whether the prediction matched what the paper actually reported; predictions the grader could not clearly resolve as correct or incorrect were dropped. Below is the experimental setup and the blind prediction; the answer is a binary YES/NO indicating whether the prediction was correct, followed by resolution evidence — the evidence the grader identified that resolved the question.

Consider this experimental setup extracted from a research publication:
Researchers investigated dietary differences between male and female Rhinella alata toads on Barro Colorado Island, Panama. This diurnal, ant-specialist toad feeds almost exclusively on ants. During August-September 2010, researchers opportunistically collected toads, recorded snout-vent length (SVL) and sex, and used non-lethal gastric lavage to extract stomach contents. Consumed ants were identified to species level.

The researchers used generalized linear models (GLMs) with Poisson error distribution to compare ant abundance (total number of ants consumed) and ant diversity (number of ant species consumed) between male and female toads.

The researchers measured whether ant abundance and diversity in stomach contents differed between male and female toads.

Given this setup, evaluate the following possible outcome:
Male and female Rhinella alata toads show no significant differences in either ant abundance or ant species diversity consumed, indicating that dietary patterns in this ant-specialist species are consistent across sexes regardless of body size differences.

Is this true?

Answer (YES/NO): YES